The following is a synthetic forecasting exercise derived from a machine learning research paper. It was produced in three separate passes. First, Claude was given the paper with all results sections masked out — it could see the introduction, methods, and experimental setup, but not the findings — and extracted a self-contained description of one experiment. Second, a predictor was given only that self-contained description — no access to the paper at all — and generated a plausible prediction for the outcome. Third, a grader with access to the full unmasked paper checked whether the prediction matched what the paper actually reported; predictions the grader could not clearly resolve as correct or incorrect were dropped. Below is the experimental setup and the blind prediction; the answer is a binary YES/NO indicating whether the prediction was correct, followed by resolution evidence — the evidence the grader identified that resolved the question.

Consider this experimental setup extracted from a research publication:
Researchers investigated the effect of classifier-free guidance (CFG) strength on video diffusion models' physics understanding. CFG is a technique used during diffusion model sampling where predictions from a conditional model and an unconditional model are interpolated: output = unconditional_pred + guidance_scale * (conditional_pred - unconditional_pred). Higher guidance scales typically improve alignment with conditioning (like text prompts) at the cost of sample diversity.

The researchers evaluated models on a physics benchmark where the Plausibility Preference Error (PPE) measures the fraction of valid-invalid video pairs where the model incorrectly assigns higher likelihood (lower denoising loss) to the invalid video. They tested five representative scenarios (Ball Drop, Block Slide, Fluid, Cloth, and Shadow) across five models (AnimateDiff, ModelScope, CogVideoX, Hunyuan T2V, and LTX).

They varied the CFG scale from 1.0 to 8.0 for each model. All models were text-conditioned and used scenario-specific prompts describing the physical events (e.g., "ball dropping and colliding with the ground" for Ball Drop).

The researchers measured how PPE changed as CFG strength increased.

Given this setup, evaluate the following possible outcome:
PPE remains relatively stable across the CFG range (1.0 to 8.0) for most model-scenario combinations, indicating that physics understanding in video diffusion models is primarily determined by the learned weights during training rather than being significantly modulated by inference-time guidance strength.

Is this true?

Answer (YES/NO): YES